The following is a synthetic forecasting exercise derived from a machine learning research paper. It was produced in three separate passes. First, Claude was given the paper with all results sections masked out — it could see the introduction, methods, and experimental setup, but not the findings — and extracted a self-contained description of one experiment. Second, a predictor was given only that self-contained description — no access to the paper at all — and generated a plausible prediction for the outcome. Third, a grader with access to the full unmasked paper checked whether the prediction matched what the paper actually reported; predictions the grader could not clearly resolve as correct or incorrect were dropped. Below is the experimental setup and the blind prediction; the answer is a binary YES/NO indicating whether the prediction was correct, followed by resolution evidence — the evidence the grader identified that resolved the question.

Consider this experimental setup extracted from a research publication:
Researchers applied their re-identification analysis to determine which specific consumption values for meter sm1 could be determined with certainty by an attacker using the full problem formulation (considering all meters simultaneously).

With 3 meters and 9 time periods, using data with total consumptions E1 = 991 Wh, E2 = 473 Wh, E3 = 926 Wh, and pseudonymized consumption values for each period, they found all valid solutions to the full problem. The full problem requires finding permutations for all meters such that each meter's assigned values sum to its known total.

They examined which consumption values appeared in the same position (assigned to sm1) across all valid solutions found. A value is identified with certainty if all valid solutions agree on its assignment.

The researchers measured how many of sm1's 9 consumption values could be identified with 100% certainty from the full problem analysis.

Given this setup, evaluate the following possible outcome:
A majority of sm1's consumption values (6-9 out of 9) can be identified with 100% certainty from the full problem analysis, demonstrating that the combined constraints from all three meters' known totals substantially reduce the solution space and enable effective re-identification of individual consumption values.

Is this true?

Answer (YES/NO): NO